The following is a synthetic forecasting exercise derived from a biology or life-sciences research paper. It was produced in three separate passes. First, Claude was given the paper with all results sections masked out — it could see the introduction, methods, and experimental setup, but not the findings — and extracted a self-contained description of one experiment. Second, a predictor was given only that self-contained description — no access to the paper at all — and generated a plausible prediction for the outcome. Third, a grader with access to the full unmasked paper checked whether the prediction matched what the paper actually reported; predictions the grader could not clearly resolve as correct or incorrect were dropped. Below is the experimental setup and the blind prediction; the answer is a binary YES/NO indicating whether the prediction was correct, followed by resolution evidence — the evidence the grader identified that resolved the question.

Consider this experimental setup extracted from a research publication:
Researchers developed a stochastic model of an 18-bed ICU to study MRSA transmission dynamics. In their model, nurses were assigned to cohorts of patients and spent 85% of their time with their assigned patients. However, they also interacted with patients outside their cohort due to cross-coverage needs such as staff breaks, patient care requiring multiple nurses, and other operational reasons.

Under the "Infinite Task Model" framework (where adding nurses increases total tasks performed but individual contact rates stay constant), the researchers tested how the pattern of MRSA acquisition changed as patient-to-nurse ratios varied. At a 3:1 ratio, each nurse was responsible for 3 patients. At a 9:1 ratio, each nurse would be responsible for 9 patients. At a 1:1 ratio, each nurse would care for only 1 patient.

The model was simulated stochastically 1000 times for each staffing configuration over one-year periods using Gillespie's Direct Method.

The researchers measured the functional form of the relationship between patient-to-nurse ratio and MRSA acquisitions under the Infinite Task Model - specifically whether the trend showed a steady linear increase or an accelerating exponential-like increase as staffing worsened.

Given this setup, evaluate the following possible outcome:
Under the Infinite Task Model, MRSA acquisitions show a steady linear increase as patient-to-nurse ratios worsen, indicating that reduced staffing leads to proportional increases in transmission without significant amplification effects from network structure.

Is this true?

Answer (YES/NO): YES